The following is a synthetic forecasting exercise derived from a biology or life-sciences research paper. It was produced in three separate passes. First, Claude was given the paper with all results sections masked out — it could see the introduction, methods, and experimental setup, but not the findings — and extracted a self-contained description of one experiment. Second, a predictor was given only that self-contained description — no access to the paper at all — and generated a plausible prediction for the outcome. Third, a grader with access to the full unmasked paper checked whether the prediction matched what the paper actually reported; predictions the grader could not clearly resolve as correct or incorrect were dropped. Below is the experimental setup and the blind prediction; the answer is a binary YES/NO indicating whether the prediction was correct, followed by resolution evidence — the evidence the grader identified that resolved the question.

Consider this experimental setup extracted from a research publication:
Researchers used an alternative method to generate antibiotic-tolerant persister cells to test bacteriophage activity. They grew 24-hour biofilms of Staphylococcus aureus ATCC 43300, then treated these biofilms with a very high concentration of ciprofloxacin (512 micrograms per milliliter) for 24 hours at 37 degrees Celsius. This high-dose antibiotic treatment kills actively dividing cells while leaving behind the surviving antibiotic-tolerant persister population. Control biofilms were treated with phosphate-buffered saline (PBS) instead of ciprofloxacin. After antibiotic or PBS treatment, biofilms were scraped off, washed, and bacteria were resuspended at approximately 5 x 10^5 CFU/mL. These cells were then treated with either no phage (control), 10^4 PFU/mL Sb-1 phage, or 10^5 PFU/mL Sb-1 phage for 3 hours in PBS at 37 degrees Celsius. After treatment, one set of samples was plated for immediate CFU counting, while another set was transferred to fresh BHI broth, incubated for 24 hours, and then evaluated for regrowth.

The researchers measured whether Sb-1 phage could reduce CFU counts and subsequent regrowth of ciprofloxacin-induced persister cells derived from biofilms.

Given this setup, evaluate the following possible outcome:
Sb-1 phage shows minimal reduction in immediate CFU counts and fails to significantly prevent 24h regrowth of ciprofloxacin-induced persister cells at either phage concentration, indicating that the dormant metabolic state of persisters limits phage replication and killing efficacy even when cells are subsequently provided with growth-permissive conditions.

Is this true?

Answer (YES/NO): NO